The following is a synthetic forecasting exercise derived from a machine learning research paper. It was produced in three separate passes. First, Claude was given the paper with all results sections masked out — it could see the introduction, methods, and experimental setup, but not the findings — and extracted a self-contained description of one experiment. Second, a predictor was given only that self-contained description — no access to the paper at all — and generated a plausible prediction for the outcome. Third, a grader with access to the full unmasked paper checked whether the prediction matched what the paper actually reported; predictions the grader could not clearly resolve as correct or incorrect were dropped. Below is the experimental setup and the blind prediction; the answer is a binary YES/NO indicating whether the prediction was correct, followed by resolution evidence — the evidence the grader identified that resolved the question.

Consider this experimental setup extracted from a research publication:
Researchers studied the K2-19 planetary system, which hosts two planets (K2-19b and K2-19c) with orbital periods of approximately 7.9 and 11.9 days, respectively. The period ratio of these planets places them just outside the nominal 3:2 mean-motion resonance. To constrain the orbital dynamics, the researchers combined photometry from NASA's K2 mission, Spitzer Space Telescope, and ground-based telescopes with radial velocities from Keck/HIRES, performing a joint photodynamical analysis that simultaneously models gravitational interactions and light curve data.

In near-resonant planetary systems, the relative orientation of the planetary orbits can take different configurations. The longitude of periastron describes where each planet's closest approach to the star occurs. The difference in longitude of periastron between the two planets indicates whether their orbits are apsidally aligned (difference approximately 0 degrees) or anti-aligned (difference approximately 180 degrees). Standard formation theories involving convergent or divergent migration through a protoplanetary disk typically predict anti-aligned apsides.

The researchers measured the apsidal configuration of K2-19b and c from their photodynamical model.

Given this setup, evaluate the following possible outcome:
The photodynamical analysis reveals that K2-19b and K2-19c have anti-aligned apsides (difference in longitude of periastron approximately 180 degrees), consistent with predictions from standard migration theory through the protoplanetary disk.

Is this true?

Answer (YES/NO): NO